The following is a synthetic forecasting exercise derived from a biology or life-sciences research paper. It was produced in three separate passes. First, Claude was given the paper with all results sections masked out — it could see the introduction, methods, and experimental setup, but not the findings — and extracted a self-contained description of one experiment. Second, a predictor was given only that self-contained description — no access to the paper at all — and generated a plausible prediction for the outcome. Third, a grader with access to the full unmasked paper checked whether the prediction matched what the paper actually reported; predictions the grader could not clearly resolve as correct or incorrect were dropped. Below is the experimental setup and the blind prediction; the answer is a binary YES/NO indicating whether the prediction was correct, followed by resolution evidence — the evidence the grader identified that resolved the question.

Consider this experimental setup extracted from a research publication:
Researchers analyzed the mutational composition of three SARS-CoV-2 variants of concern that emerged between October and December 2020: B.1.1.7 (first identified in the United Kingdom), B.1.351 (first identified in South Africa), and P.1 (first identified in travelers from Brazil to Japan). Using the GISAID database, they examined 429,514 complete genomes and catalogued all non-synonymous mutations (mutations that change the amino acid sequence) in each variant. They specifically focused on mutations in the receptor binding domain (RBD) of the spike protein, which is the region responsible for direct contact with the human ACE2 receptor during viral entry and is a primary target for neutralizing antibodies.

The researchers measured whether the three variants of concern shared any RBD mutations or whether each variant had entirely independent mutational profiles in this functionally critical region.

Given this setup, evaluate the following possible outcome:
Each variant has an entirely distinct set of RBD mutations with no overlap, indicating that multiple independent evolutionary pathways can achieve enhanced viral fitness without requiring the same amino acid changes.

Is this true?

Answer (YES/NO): NO